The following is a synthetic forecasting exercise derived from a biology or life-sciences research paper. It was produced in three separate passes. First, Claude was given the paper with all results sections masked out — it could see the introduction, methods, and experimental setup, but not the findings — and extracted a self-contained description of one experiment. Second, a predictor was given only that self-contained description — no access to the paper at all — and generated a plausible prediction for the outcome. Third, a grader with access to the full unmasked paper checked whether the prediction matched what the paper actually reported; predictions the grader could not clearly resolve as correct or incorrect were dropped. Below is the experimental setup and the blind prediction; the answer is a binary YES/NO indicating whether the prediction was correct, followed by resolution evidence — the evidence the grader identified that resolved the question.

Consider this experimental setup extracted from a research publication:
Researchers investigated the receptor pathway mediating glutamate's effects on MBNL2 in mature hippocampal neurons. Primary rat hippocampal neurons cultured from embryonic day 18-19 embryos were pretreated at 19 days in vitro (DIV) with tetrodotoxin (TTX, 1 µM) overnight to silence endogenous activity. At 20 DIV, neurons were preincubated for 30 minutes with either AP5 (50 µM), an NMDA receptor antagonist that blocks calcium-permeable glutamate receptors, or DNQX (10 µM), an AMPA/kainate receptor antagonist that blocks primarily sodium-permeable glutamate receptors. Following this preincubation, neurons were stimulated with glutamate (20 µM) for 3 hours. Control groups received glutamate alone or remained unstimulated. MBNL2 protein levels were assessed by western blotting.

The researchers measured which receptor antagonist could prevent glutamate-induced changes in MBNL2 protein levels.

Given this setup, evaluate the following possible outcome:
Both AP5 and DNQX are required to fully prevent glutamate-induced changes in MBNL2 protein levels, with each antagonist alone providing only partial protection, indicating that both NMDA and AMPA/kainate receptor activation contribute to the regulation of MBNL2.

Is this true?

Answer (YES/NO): NO